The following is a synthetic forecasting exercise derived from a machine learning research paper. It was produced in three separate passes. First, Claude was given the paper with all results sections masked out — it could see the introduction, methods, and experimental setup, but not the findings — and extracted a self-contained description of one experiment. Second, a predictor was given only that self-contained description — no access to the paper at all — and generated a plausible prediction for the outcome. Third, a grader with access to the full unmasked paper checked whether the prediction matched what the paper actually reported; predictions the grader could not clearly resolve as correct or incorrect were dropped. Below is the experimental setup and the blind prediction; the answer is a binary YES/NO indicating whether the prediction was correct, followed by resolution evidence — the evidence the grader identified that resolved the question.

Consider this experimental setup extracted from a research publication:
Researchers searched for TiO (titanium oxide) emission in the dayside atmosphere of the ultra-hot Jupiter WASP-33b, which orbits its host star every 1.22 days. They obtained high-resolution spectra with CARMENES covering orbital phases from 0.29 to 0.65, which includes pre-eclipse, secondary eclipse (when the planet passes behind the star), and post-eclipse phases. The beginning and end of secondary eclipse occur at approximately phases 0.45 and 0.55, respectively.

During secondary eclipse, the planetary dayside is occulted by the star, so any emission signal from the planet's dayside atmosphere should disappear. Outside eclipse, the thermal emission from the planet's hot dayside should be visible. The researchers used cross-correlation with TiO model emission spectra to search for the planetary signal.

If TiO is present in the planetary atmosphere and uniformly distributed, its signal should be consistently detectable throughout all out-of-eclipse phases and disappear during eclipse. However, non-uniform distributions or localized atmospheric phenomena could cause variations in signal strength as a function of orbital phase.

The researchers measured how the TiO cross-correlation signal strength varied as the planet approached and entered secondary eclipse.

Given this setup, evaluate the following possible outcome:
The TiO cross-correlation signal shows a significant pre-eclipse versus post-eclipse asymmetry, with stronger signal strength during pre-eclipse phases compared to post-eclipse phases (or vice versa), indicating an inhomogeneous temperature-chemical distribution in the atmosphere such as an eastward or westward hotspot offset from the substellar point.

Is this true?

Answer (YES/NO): NO